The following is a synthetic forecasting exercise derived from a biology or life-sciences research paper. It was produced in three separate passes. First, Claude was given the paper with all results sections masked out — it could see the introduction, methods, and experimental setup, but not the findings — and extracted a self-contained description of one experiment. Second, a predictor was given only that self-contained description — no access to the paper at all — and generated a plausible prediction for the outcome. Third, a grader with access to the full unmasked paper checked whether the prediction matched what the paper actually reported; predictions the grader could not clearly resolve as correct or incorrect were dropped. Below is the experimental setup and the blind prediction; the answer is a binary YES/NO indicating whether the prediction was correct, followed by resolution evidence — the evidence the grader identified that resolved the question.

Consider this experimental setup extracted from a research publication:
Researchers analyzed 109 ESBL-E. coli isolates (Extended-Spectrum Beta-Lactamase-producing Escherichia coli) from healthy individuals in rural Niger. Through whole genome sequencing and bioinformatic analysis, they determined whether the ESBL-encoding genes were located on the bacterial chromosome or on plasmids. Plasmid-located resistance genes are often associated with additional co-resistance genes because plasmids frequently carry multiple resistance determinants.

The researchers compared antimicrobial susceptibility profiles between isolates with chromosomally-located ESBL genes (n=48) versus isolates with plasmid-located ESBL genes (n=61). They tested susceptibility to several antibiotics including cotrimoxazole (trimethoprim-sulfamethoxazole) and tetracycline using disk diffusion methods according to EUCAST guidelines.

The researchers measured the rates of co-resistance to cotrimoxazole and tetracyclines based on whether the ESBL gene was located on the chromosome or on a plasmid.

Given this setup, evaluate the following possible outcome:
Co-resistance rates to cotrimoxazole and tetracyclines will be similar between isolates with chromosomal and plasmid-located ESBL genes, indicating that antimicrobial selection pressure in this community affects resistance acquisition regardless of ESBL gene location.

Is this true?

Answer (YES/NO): NO